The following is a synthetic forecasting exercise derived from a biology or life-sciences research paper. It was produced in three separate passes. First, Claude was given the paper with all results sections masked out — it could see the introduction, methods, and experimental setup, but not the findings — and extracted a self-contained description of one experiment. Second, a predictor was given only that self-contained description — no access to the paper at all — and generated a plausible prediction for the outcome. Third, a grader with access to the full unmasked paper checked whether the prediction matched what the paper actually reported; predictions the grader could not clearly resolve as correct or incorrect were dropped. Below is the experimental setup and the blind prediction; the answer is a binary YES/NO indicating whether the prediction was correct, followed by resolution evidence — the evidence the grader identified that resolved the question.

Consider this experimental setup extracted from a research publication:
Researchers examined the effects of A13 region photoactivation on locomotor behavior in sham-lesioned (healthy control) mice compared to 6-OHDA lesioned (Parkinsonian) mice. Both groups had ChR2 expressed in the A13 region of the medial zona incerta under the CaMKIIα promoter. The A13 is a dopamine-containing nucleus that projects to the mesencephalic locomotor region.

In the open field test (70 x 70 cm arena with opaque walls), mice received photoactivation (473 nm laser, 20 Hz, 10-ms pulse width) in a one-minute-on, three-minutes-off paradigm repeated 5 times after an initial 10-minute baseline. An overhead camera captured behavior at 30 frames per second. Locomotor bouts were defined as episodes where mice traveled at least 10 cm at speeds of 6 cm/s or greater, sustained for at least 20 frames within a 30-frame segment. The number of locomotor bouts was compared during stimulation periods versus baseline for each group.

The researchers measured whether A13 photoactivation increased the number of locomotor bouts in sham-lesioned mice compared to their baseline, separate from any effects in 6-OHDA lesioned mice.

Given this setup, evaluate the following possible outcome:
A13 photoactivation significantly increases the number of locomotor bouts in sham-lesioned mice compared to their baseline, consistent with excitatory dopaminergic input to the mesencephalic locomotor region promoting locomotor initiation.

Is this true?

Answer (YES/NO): YES